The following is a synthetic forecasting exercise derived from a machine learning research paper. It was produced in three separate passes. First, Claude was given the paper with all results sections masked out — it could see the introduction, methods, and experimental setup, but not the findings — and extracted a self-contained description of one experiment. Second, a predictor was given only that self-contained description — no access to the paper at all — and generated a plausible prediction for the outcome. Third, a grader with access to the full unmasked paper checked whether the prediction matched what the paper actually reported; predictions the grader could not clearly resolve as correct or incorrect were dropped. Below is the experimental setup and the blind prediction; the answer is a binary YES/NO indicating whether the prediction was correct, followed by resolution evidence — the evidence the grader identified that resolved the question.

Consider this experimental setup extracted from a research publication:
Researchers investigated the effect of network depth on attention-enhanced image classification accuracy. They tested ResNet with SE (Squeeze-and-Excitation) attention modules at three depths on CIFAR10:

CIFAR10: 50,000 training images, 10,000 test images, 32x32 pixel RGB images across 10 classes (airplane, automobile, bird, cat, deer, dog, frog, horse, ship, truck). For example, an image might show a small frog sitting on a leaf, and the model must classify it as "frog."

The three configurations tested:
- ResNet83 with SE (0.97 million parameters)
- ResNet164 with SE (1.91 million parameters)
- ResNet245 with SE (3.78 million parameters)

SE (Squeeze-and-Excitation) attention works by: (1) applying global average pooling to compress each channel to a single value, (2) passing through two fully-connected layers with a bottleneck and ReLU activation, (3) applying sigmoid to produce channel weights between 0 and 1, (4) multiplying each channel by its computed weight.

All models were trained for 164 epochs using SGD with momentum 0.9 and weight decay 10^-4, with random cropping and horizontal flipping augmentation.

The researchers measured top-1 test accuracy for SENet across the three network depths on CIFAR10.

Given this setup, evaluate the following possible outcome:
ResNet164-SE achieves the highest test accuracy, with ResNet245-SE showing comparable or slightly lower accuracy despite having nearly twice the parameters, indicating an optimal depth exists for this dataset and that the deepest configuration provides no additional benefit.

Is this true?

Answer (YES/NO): YES